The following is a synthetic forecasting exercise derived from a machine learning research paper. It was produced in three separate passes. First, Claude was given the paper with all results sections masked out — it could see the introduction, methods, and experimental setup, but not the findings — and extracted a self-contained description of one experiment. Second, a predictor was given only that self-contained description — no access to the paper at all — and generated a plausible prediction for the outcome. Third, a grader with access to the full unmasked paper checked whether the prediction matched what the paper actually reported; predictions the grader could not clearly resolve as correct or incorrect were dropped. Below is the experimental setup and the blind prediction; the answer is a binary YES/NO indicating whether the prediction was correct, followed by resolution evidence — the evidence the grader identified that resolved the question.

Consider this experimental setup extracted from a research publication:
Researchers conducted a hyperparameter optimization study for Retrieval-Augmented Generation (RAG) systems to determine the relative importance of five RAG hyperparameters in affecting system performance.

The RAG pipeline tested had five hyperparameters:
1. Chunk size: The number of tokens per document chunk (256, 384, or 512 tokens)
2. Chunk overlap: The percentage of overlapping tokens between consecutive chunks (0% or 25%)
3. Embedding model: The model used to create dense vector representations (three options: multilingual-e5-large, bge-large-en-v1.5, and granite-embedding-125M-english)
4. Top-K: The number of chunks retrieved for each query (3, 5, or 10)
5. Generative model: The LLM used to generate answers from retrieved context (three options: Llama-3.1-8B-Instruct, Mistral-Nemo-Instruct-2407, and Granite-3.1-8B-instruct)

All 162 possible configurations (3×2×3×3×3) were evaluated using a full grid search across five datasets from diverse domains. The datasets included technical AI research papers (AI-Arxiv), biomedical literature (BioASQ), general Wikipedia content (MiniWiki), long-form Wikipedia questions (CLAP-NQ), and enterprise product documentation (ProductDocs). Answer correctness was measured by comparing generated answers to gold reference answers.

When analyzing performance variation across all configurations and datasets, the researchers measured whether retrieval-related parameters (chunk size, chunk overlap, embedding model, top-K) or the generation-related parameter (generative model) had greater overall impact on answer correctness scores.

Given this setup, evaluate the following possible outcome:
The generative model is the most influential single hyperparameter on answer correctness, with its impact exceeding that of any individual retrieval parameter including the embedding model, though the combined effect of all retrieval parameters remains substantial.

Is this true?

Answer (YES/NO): YES